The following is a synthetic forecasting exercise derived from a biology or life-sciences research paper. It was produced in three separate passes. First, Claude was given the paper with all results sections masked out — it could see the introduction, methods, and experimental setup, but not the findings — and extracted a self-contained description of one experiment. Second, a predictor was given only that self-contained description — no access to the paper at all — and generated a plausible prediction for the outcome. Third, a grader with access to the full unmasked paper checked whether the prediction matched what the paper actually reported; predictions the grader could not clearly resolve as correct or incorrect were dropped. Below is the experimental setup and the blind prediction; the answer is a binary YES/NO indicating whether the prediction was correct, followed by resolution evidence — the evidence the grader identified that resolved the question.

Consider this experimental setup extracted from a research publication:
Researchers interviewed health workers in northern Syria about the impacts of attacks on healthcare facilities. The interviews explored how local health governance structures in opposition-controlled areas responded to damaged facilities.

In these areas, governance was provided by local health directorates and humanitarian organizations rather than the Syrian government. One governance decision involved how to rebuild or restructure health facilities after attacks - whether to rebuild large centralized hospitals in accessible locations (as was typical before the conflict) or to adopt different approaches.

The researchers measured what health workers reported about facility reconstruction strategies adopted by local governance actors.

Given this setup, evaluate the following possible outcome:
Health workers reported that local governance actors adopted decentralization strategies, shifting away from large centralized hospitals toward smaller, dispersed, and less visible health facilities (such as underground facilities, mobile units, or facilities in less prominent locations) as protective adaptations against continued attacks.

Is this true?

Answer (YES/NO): YES